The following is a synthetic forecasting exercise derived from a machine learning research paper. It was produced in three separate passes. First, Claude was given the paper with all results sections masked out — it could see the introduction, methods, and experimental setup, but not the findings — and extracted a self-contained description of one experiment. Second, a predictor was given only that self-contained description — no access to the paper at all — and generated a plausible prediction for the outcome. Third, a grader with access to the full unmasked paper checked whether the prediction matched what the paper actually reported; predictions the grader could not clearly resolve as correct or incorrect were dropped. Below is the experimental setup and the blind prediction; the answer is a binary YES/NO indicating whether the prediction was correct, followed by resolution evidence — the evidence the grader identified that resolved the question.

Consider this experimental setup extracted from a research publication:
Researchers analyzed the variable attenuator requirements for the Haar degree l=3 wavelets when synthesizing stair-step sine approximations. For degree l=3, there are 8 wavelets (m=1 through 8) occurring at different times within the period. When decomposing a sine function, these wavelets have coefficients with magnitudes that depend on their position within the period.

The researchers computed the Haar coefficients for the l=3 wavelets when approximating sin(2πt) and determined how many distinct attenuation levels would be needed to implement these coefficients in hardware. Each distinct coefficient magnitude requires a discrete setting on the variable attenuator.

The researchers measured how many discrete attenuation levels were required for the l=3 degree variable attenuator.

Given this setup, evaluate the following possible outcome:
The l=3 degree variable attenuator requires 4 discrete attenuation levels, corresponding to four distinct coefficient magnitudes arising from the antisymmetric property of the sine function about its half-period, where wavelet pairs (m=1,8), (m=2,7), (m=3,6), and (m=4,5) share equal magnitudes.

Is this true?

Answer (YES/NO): NO